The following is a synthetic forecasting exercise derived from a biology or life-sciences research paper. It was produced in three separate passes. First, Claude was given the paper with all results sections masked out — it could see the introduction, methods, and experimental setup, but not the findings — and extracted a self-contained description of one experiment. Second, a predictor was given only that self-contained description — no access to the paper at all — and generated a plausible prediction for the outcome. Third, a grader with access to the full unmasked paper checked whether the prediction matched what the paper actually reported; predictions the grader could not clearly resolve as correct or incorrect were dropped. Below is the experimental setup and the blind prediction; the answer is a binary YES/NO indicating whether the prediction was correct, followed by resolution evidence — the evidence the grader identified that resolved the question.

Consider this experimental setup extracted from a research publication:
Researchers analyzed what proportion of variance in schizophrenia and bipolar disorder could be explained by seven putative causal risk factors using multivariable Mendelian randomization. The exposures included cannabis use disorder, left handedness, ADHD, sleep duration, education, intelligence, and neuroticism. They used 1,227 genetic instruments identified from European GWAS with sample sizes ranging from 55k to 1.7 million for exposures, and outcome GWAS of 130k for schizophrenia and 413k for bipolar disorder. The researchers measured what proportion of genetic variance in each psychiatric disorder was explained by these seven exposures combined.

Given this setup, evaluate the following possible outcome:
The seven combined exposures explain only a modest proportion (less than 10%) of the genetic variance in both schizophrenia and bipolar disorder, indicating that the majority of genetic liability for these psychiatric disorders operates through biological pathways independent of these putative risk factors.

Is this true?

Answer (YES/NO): NO